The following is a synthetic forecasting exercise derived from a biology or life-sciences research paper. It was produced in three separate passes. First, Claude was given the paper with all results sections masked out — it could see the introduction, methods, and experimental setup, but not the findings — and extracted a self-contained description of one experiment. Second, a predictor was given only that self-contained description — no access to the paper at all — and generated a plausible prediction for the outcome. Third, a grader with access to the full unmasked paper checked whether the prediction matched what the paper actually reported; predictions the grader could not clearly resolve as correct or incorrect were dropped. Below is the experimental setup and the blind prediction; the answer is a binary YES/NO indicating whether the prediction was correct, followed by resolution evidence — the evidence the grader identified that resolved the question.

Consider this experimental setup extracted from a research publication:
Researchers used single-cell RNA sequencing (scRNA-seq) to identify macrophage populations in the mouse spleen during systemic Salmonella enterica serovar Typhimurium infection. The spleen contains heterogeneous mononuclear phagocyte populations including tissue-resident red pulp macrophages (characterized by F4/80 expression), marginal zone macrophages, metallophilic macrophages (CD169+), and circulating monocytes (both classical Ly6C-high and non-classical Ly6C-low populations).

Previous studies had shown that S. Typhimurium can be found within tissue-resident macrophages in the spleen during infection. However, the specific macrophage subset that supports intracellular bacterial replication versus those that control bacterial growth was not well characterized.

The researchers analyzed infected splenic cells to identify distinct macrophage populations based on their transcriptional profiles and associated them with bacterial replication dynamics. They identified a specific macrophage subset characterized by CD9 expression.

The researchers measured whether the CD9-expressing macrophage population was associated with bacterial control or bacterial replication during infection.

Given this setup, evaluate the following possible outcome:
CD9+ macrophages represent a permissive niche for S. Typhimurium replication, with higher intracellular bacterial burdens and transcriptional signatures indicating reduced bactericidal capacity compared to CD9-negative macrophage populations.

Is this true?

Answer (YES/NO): YES